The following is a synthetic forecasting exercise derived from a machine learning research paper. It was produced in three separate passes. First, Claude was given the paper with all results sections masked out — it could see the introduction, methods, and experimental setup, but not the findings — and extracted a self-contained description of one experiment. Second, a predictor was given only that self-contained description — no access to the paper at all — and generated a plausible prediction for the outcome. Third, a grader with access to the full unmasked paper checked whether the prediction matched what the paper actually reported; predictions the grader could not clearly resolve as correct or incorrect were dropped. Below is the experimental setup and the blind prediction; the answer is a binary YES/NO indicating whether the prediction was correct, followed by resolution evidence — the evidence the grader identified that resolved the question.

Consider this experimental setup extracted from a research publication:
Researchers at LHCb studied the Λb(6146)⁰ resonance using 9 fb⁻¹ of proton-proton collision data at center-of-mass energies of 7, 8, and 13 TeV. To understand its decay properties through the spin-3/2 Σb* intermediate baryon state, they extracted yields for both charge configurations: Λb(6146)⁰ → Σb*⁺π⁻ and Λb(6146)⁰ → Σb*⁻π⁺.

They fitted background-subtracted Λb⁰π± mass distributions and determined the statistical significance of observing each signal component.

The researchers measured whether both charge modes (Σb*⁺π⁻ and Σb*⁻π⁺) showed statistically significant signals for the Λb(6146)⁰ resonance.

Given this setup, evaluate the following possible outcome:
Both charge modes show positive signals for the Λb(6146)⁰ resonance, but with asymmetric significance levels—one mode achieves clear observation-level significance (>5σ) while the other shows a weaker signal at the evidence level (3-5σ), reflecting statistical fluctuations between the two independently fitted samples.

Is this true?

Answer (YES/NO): NO